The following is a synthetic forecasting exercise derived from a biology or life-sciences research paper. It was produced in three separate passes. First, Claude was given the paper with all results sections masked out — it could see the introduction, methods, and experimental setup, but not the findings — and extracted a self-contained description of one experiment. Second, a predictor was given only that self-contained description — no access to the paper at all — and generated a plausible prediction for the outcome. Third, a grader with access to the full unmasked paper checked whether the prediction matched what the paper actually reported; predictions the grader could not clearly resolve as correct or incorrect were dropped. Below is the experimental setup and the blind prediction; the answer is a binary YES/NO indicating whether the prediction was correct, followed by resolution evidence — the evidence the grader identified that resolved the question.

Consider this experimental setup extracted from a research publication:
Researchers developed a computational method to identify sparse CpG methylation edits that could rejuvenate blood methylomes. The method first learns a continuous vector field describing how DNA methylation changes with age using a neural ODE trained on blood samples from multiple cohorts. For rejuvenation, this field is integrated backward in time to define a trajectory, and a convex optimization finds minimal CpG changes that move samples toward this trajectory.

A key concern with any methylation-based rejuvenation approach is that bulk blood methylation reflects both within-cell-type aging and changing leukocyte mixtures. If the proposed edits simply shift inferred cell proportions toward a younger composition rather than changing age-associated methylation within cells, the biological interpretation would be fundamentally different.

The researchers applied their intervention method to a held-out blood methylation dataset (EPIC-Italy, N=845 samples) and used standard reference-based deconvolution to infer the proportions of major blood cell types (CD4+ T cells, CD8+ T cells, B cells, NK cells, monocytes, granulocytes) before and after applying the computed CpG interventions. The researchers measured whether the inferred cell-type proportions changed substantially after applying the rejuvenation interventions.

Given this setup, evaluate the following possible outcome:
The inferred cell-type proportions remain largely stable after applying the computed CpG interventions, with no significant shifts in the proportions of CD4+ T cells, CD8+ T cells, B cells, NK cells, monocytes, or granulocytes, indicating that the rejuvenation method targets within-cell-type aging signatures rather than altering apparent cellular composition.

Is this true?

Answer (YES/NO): YES